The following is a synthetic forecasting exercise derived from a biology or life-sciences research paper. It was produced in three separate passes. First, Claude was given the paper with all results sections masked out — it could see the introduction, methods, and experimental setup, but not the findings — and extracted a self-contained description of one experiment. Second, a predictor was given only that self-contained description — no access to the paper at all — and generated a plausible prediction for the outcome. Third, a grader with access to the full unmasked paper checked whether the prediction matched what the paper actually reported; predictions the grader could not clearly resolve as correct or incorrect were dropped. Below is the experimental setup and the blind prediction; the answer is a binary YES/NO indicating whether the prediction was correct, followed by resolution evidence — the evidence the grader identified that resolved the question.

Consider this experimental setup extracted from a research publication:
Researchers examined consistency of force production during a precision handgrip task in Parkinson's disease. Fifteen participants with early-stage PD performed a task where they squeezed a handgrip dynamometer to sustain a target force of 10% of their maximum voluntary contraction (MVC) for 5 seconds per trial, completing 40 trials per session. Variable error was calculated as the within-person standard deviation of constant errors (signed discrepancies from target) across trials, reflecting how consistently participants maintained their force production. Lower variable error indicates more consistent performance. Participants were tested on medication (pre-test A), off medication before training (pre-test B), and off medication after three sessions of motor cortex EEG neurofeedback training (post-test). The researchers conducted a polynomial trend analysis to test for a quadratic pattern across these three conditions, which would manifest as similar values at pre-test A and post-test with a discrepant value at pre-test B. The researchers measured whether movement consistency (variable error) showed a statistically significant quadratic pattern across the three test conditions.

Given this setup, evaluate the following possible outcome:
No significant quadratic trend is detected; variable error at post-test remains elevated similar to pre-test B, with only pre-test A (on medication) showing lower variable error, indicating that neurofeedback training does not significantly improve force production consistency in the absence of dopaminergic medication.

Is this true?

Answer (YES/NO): NO